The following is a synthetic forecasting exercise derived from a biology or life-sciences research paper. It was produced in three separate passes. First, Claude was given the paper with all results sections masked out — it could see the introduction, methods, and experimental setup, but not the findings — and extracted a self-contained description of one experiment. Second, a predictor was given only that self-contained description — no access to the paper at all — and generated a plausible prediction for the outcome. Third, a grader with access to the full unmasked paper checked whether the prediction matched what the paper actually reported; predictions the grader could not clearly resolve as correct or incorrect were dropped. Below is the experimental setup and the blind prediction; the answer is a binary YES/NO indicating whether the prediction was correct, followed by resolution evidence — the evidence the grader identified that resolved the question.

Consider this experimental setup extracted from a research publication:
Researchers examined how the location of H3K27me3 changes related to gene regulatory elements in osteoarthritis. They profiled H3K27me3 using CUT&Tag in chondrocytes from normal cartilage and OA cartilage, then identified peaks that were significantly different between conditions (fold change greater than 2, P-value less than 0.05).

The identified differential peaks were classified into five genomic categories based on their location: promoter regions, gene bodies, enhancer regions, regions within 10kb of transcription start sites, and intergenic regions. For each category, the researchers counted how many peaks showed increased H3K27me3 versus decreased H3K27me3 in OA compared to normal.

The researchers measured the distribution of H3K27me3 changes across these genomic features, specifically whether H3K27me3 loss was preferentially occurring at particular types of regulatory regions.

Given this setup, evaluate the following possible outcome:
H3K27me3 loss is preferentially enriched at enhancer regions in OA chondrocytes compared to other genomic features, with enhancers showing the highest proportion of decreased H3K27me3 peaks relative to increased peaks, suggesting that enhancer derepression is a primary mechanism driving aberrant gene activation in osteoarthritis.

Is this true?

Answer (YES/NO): NO